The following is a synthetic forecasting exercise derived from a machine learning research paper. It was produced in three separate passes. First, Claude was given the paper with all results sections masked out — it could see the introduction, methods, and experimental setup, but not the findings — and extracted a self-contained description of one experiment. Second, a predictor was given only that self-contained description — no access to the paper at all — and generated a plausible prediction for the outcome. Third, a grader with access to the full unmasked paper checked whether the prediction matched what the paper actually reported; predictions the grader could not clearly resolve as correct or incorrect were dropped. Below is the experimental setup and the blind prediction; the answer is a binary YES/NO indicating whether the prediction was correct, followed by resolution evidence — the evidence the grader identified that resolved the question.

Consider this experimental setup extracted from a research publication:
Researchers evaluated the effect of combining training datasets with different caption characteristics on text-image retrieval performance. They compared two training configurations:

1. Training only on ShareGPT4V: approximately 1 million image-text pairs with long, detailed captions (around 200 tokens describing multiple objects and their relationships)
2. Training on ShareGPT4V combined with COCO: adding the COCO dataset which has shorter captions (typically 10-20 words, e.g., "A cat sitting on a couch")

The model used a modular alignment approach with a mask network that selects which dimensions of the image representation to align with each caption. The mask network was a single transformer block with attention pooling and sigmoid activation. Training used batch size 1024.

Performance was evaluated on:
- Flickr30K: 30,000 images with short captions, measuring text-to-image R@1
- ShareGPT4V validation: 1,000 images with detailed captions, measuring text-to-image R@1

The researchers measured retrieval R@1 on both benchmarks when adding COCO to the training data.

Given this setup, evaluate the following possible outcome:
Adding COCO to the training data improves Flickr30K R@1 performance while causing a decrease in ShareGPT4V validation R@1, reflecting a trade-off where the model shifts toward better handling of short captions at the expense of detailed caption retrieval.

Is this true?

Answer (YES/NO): YES